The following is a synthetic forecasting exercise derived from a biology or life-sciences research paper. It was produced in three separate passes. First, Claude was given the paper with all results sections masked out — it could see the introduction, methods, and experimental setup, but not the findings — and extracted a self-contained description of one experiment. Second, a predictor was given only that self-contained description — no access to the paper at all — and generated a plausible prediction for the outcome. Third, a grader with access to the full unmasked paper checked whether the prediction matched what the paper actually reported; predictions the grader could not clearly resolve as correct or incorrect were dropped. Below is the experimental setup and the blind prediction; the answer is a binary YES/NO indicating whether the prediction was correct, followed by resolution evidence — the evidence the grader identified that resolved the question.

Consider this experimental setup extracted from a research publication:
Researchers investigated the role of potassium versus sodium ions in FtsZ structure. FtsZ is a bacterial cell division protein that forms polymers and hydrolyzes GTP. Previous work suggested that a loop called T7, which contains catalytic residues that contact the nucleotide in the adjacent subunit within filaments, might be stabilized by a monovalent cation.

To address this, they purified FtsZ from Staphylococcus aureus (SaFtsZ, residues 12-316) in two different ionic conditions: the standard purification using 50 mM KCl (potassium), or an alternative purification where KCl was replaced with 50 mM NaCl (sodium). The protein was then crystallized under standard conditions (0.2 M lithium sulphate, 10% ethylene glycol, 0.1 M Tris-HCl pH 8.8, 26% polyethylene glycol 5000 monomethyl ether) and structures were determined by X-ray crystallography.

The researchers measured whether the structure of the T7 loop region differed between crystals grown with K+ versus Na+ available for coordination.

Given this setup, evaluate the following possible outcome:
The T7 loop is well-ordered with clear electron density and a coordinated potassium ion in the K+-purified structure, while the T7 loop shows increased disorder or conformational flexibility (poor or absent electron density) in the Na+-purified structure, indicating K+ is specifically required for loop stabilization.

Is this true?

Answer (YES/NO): NO